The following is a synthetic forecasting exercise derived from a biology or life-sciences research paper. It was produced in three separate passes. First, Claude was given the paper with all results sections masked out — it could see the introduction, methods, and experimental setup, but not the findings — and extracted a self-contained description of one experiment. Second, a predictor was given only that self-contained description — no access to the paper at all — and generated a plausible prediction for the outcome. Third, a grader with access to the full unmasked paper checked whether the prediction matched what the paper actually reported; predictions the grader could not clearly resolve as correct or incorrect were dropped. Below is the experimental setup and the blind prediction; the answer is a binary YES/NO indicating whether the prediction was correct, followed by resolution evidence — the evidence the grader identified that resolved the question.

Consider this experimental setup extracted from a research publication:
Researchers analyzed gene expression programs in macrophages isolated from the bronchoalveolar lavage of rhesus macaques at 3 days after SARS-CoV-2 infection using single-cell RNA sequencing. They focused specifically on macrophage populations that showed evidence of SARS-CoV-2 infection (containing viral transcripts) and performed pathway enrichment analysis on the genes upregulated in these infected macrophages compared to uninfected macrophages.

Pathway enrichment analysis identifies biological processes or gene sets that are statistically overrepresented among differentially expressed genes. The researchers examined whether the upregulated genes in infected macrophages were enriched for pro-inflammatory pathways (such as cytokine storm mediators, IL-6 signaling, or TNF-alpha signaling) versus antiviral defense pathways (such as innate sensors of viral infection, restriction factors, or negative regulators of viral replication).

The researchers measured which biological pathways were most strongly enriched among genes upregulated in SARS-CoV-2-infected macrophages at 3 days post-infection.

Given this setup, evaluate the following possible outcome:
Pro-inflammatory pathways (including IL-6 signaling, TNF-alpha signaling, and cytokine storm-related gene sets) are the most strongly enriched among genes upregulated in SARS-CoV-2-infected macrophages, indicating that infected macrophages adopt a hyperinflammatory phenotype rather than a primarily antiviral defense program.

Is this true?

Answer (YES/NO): NO